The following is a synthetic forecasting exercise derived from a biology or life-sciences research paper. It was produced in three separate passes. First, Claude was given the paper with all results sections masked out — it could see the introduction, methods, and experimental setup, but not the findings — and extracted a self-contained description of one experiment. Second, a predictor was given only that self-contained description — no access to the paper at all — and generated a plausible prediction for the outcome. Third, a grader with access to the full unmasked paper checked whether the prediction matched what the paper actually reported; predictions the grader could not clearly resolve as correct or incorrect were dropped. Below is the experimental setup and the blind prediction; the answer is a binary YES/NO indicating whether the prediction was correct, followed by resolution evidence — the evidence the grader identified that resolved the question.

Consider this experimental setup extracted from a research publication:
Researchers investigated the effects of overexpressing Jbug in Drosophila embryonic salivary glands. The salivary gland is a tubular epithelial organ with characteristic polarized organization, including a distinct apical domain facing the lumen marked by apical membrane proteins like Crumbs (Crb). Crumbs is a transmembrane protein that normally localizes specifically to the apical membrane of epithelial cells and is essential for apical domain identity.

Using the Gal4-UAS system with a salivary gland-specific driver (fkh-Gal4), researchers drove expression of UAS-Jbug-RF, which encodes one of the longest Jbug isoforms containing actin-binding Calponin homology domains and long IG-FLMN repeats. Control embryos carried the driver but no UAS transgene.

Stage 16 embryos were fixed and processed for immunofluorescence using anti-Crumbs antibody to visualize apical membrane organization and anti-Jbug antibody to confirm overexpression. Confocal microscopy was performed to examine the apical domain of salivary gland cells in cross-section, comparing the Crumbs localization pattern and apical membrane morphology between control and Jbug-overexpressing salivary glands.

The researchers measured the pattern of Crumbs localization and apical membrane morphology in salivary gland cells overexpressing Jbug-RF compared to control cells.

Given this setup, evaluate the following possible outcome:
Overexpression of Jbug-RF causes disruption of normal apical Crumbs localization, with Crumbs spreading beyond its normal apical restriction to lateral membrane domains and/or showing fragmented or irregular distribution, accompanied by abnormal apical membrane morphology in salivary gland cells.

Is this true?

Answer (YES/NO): NO